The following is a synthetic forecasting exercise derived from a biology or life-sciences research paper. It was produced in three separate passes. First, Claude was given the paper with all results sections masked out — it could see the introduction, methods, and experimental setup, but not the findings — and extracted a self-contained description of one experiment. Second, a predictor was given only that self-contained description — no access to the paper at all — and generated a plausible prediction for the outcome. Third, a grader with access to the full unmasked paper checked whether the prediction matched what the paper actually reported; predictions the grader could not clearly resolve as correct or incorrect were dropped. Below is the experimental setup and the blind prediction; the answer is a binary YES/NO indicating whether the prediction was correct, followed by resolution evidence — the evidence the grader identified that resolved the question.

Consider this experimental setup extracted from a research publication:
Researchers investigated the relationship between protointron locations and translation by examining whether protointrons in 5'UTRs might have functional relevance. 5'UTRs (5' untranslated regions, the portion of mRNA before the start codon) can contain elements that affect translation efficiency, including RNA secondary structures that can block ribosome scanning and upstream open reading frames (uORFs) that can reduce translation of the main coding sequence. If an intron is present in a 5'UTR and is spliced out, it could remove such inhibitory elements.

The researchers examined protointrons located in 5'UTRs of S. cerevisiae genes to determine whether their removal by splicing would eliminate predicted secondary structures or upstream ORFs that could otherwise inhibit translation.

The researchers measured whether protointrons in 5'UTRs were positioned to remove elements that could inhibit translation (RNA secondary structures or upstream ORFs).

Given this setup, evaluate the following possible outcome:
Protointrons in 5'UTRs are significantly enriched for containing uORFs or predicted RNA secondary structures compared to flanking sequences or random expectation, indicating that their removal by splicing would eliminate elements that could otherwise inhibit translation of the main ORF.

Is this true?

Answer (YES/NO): NO